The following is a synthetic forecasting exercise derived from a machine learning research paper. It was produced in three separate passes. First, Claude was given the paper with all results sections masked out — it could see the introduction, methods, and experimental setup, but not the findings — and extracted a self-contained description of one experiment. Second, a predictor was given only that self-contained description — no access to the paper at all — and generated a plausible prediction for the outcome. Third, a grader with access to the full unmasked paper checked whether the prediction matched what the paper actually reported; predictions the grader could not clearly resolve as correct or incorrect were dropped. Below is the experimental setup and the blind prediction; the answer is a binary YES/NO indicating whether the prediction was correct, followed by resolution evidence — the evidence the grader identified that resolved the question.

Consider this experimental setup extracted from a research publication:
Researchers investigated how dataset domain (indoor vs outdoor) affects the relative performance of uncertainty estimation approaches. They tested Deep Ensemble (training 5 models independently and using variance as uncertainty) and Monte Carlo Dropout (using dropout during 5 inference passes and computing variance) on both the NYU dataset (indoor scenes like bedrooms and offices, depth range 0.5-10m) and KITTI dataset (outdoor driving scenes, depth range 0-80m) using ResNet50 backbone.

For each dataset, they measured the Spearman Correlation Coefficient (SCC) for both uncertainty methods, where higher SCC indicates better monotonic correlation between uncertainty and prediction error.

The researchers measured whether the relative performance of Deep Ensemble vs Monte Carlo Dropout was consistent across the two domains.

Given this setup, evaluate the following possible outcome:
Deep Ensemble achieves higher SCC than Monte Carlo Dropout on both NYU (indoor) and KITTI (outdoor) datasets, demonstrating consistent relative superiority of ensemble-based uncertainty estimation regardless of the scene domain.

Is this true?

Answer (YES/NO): NO